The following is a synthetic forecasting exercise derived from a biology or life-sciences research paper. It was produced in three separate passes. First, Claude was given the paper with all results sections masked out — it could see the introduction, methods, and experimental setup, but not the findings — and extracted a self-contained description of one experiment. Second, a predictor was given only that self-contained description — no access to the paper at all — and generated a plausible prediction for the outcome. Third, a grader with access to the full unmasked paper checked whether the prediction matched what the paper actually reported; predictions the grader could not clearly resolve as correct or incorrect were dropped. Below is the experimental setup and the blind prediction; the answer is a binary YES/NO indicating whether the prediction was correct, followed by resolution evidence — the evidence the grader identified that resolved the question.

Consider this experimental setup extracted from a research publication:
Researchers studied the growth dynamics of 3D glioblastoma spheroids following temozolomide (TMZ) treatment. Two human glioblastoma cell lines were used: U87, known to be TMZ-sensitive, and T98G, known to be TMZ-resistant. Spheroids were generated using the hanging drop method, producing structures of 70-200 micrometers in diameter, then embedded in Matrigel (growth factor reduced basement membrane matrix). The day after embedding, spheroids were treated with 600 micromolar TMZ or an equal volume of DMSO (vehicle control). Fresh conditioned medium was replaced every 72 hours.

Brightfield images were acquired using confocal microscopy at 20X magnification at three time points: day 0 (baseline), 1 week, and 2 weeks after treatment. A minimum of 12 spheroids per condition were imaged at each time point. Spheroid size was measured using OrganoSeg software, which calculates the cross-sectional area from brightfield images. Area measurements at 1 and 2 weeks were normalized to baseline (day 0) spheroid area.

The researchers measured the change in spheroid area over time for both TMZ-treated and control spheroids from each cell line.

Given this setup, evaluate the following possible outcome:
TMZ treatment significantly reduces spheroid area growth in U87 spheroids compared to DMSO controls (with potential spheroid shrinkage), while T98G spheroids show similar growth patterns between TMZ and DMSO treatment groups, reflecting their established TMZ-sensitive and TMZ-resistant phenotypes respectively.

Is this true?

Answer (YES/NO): YES